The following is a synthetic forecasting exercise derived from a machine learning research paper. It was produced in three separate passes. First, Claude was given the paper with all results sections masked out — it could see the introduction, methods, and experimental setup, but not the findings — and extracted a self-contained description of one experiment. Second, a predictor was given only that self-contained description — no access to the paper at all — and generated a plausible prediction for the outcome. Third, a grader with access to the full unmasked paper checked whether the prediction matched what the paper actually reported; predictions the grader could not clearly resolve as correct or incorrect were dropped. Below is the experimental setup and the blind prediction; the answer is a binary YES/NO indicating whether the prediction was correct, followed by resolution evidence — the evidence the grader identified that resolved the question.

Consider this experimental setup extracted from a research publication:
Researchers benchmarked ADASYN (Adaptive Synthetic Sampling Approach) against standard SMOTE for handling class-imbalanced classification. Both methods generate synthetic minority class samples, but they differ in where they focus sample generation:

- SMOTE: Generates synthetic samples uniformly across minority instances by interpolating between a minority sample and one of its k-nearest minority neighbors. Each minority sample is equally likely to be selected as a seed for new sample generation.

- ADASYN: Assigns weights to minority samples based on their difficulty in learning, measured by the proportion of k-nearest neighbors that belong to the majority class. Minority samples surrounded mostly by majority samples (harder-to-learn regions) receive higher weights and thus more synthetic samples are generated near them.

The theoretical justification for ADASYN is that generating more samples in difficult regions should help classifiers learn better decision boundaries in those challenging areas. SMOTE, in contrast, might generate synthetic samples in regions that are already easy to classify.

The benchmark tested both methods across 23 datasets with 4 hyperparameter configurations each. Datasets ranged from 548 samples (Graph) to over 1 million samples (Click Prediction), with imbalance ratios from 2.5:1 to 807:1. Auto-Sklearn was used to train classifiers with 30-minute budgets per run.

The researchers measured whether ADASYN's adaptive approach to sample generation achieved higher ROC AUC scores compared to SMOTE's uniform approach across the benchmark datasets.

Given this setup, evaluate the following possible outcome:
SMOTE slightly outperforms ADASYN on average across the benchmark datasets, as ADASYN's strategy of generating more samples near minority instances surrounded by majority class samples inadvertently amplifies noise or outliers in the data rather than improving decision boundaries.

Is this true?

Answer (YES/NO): NO